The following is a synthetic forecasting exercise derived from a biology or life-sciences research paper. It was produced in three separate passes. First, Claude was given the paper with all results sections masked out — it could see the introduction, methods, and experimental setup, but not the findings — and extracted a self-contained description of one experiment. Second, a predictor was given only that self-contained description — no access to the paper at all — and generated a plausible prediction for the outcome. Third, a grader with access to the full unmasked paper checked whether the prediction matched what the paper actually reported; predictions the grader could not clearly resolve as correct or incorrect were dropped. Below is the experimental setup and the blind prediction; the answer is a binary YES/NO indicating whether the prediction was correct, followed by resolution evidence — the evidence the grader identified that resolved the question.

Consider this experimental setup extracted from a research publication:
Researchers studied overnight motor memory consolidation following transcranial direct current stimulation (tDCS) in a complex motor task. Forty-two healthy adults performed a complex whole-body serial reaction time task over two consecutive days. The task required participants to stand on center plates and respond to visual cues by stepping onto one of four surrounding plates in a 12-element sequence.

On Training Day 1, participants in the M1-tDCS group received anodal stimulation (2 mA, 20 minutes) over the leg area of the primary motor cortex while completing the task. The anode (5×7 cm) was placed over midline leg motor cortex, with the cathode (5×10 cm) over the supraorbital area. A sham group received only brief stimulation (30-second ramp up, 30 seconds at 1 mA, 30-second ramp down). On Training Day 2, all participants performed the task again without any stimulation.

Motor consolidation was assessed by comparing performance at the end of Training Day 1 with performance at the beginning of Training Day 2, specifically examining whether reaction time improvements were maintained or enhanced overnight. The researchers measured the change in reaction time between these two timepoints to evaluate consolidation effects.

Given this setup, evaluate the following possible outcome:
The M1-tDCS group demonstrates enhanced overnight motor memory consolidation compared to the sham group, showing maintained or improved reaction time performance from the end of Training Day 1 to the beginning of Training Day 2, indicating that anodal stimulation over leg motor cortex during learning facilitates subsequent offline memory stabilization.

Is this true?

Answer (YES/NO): NO